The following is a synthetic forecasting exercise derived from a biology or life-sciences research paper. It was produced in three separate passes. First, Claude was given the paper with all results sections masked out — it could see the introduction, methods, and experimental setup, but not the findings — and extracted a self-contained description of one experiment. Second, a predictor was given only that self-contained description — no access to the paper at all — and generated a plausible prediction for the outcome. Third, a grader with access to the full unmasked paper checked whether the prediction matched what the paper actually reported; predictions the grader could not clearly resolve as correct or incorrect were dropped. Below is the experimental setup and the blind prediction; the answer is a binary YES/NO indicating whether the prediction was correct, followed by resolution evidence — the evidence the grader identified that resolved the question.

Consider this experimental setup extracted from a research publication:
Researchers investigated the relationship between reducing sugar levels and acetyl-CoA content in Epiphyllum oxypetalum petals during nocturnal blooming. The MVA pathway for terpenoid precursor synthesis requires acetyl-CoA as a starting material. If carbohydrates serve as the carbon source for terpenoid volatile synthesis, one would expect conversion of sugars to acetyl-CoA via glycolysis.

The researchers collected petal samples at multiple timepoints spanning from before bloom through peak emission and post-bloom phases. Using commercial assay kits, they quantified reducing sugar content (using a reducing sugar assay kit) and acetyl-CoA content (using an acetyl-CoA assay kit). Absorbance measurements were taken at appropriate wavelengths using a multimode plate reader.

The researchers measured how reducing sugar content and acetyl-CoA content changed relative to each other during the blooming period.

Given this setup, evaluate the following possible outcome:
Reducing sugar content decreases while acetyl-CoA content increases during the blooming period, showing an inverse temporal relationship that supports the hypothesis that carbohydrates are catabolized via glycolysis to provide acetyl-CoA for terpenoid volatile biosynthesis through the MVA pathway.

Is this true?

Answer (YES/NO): NO